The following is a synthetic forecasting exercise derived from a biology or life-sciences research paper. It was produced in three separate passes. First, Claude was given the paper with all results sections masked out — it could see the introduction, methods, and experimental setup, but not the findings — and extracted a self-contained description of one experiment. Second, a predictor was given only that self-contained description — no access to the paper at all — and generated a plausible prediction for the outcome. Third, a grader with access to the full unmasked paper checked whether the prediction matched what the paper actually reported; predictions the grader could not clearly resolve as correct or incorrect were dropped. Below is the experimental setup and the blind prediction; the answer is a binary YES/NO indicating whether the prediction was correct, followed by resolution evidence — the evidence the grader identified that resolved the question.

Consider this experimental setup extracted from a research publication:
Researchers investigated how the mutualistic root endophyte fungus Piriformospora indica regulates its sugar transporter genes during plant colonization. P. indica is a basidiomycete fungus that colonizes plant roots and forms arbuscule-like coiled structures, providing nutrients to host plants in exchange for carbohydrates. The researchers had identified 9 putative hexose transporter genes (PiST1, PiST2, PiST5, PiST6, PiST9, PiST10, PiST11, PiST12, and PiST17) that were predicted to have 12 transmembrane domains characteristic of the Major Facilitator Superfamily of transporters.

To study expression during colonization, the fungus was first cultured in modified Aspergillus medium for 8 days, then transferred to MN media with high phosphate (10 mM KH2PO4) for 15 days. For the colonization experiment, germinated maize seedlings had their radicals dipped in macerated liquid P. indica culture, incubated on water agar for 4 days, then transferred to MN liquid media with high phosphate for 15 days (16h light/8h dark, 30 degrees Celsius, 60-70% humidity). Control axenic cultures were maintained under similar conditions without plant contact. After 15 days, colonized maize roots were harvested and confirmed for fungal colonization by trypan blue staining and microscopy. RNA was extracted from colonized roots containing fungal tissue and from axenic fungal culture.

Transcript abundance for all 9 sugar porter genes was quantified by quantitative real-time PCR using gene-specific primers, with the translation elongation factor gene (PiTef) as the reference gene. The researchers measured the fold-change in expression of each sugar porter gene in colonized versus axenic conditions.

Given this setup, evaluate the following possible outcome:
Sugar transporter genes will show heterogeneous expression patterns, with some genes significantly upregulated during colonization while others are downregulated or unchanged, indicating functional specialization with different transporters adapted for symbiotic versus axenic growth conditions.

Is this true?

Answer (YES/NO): YES